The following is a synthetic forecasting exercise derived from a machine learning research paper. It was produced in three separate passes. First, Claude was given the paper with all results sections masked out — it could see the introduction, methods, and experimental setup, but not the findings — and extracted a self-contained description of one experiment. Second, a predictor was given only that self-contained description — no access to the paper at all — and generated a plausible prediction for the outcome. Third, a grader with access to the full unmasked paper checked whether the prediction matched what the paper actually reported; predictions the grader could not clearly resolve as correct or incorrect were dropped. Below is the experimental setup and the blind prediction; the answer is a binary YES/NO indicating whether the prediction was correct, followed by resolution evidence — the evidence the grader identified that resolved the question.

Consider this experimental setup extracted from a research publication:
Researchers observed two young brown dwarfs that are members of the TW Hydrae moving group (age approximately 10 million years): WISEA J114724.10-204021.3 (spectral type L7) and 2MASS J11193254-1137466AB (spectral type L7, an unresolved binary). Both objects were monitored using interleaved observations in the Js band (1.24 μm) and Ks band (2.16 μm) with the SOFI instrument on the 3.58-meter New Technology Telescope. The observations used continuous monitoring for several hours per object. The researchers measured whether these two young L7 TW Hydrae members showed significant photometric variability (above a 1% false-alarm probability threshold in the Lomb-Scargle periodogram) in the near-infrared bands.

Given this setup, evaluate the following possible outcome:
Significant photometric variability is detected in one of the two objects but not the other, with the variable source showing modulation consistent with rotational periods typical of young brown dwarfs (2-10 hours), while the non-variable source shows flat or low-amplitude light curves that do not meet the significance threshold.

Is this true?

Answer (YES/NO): NO